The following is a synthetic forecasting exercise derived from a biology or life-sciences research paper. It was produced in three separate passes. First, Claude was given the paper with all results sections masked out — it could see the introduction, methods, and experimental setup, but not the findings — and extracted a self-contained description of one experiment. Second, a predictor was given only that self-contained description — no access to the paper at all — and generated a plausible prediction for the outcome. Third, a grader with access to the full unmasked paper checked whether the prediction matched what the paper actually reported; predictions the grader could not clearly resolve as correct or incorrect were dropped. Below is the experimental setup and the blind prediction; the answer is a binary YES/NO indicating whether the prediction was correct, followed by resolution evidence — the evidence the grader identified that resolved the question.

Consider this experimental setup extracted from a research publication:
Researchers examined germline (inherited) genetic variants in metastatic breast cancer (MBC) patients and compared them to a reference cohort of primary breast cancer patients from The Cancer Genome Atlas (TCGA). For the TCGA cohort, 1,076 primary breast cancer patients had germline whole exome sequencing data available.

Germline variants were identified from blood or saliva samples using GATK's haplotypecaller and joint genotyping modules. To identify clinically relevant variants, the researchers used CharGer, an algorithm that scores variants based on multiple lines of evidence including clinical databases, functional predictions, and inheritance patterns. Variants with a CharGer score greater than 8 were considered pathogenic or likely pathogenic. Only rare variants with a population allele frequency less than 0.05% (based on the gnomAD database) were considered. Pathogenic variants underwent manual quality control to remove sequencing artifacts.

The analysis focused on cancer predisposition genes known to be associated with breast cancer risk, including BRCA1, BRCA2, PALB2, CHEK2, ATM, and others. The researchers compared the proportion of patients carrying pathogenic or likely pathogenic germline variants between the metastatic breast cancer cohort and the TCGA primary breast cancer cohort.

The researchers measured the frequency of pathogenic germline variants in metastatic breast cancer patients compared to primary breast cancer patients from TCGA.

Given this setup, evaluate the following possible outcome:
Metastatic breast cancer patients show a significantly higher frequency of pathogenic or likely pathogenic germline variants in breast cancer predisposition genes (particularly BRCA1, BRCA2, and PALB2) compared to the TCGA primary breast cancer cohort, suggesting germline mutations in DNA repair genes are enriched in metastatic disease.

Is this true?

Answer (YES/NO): NO